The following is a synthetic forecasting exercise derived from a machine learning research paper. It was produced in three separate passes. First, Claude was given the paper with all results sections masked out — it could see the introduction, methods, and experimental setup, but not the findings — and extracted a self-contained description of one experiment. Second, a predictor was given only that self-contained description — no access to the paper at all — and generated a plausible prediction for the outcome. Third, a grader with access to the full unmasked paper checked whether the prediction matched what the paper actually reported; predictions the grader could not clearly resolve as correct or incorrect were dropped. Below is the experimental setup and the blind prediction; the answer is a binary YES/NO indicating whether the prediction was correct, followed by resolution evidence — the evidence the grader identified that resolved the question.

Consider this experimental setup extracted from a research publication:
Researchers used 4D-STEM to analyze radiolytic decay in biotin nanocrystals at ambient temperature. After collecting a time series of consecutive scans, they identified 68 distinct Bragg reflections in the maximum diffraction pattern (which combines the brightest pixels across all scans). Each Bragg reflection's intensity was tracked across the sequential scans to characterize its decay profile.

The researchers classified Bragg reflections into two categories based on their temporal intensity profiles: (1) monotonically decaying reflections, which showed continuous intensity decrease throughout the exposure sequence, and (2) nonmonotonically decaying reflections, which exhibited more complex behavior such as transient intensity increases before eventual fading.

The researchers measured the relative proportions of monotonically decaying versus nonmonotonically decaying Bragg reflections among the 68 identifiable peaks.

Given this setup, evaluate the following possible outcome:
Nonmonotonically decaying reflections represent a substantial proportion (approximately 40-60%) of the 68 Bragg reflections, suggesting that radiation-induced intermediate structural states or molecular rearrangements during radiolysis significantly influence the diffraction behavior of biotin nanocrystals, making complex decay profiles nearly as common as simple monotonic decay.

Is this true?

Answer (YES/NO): YES